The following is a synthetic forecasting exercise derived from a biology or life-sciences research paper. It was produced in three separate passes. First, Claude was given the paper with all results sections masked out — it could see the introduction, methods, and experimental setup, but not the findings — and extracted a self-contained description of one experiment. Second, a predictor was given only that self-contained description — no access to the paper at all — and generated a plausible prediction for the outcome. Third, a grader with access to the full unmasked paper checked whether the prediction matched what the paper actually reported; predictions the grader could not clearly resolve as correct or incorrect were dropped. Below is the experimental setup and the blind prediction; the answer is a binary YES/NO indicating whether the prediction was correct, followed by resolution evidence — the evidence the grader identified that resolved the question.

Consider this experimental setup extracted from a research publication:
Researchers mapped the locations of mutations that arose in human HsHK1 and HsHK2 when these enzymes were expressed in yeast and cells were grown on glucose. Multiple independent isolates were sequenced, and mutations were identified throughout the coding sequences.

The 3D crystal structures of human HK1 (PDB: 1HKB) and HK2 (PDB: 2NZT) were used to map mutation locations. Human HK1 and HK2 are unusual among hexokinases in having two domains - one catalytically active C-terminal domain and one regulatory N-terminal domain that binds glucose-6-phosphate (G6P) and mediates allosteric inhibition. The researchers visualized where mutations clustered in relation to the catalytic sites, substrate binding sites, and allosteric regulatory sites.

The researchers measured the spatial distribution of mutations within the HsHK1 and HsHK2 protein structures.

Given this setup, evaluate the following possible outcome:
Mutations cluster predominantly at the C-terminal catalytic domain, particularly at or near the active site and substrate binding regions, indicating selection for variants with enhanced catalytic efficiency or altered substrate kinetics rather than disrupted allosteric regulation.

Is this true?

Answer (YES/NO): NO